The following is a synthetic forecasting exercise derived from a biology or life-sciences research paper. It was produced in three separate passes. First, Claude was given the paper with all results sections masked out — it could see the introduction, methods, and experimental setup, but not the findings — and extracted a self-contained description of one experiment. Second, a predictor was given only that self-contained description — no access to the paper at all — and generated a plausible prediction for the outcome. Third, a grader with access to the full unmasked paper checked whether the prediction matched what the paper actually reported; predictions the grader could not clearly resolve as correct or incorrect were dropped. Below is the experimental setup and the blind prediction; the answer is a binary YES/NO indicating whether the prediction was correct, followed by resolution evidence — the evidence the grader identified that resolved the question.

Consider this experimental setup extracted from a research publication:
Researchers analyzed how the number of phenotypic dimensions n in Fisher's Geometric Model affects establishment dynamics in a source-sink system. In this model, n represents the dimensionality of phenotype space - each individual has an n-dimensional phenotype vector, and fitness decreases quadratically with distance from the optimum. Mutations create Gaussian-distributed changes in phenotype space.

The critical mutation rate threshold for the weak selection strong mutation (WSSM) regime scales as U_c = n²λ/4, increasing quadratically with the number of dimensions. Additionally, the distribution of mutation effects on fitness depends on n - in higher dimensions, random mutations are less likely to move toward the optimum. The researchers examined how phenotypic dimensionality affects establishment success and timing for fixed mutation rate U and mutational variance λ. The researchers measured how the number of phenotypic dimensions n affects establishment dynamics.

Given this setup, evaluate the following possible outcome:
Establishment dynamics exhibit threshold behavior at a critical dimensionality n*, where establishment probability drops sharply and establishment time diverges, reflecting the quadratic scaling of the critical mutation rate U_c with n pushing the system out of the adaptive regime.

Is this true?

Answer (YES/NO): NO